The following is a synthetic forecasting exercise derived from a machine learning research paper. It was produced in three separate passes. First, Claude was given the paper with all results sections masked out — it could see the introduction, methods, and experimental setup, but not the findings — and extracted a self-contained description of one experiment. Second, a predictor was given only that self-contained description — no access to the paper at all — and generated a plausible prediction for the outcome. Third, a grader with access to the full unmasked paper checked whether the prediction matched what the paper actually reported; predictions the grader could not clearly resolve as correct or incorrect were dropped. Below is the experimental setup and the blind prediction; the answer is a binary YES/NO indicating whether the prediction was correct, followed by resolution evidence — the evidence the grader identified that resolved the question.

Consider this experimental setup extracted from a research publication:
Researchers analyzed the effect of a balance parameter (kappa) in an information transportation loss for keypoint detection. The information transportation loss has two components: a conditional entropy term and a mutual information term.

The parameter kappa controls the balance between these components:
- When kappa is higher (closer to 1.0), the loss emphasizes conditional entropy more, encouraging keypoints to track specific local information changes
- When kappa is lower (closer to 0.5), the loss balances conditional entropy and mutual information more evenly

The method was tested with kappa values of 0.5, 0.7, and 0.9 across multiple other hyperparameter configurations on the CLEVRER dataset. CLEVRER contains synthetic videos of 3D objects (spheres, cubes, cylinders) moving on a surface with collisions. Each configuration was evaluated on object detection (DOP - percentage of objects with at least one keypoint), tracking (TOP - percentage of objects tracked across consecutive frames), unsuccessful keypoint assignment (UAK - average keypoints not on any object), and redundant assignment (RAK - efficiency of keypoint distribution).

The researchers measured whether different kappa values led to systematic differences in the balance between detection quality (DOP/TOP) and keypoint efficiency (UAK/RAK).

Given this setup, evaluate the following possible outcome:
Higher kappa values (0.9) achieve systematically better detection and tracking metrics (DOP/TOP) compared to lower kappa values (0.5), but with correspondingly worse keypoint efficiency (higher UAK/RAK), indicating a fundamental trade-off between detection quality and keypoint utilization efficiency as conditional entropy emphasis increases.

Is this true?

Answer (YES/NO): NO